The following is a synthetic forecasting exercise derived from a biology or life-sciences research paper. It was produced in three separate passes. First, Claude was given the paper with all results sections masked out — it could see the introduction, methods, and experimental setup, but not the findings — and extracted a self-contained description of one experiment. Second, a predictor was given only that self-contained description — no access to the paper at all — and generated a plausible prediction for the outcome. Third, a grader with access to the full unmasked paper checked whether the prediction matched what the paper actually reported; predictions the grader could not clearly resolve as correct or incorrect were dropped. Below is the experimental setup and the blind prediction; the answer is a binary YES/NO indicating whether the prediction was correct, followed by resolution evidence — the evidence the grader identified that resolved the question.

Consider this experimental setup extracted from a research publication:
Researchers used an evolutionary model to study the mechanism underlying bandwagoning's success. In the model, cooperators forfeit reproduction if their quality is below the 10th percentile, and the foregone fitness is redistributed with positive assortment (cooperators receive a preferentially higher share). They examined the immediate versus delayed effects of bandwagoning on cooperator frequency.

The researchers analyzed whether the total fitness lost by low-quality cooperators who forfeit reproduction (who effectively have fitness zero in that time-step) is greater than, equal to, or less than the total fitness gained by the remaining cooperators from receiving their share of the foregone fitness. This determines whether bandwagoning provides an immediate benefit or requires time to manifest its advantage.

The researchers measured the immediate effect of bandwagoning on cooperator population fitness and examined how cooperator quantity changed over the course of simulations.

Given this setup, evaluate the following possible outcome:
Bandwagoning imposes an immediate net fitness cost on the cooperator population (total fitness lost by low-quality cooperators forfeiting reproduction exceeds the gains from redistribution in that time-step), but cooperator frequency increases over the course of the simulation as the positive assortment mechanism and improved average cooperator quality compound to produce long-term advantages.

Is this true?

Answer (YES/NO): YES